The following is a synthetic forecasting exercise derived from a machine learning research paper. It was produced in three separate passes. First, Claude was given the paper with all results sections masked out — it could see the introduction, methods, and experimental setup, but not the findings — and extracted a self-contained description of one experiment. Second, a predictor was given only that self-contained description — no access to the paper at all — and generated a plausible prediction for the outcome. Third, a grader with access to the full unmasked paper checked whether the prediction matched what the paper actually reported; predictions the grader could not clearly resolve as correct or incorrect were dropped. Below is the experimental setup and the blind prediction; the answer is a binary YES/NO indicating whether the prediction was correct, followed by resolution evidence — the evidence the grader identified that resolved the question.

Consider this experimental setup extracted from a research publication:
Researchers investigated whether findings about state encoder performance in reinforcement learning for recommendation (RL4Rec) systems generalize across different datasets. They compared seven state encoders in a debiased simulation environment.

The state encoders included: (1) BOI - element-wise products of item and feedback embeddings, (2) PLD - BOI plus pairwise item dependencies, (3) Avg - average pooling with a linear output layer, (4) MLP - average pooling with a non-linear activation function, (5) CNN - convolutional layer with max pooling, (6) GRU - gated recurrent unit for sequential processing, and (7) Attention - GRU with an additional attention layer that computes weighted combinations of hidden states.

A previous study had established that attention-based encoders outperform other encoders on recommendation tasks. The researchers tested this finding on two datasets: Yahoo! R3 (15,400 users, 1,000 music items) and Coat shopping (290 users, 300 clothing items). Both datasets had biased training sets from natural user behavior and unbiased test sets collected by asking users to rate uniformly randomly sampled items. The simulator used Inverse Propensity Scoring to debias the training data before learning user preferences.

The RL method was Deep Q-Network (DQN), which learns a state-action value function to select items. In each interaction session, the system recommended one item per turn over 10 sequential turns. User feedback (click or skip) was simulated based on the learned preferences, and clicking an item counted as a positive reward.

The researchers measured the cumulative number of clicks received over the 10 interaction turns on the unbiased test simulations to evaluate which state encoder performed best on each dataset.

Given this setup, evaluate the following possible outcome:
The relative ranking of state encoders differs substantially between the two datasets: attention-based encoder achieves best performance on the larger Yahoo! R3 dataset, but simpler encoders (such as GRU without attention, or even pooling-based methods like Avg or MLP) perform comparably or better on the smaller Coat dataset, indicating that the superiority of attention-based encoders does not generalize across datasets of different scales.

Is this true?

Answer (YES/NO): YES